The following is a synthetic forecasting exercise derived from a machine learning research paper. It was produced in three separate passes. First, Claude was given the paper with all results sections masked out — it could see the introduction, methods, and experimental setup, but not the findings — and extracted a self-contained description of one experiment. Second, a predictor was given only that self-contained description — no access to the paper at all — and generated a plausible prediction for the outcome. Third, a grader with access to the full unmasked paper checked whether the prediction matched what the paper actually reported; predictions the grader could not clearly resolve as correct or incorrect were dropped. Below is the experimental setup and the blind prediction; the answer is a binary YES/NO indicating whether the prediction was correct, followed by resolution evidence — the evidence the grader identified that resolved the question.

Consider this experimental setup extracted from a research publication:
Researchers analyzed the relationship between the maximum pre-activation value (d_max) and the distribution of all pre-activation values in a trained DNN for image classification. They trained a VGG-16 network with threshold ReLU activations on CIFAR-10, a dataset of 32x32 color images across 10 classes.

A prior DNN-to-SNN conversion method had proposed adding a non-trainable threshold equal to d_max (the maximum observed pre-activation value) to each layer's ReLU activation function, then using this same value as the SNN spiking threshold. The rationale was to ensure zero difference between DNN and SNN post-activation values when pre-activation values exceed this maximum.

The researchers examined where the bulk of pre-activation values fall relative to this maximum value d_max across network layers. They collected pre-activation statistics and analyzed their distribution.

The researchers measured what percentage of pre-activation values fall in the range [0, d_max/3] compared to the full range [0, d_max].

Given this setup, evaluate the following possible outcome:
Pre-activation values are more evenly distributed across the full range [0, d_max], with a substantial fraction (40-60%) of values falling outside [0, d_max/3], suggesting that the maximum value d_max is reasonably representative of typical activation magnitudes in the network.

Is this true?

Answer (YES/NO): NO